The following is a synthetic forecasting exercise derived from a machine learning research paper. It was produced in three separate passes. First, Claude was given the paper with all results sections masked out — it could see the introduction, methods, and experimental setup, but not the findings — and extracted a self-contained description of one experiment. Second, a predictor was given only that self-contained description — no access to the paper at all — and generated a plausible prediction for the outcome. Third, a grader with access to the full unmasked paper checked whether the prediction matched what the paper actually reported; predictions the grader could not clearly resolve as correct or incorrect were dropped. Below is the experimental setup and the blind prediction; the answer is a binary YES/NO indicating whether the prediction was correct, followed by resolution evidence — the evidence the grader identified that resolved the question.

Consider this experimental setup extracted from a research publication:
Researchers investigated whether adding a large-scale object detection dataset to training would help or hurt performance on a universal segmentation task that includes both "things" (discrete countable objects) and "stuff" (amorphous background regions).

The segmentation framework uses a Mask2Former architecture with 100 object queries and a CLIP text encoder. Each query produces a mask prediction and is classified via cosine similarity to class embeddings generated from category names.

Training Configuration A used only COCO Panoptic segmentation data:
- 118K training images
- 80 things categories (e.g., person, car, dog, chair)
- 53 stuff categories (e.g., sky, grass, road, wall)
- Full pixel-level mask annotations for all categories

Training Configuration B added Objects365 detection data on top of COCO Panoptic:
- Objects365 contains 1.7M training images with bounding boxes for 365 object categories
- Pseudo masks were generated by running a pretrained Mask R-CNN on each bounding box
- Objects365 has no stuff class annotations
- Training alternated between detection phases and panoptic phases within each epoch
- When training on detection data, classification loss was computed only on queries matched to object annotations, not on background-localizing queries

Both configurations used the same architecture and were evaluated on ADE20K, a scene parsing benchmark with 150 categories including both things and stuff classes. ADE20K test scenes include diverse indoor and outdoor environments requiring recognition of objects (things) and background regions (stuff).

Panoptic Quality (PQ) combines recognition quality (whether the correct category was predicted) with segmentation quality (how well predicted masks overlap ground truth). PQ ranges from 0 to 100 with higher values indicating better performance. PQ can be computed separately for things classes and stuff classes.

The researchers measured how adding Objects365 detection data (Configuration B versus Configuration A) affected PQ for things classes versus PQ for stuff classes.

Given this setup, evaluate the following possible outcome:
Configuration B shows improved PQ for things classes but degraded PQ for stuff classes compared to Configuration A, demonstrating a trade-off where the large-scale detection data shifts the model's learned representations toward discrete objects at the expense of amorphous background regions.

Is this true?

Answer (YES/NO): YES